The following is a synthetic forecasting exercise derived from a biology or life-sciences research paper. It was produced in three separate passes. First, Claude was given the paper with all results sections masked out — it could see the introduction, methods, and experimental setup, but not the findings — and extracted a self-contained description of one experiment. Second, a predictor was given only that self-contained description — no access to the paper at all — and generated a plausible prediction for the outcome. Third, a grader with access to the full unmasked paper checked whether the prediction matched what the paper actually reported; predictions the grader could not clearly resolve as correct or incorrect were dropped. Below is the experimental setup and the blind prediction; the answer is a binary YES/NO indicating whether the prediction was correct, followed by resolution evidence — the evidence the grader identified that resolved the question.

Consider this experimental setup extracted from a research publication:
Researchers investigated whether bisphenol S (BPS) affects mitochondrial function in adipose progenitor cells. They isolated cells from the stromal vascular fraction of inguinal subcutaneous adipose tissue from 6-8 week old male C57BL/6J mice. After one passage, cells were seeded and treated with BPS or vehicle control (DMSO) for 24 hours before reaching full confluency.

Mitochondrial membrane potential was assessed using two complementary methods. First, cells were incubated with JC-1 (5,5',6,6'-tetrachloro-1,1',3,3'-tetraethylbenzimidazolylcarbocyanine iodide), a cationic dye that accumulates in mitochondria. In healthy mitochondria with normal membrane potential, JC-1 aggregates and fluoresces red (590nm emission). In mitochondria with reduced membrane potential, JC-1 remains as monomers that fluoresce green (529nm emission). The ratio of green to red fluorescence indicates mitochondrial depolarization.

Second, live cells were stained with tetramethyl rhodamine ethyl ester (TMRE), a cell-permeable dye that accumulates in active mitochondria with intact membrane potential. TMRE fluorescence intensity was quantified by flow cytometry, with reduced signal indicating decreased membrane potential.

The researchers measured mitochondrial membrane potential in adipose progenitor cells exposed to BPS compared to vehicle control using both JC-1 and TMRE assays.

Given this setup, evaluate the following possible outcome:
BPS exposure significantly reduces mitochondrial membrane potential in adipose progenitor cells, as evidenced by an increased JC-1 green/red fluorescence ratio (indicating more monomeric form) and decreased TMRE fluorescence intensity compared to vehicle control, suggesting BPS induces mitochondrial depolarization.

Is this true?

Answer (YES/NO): YES